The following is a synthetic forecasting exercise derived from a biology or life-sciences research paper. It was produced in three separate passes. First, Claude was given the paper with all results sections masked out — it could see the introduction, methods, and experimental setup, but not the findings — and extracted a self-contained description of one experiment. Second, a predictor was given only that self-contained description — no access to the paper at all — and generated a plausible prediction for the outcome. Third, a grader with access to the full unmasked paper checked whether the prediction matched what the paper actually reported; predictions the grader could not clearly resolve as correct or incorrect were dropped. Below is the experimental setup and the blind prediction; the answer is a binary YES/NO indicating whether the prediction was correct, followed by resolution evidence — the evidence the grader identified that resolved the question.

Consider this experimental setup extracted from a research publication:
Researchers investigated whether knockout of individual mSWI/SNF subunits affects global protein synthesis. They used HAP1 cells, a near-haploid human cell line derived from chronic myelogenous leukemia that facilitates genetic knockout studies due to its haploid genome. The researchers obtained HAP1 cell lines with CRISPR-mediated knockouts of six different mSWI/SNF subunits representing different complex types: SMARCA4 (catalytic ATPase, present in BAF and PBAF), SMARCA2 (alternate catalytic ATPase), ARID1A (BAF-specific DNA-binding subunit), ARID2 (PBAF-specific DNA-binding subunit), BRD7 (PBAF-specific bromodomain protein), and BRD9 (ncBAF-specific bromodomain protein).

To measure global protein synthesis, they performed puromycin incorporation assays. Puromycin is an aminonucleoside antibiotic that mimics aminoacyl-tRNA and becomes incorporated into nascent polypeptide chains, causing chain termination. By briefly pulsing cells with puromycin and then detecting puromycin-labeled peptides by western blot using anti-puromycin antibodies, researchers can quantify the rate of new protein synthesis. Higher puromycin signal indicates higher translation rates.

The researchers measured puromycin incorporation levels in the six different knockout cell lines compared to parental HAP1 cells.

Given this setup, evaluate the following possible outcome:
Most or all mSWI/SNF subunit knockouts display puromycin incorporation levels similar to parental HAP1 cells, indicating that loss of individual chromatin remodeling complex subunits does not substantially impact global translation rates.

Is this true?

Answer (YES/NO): NO